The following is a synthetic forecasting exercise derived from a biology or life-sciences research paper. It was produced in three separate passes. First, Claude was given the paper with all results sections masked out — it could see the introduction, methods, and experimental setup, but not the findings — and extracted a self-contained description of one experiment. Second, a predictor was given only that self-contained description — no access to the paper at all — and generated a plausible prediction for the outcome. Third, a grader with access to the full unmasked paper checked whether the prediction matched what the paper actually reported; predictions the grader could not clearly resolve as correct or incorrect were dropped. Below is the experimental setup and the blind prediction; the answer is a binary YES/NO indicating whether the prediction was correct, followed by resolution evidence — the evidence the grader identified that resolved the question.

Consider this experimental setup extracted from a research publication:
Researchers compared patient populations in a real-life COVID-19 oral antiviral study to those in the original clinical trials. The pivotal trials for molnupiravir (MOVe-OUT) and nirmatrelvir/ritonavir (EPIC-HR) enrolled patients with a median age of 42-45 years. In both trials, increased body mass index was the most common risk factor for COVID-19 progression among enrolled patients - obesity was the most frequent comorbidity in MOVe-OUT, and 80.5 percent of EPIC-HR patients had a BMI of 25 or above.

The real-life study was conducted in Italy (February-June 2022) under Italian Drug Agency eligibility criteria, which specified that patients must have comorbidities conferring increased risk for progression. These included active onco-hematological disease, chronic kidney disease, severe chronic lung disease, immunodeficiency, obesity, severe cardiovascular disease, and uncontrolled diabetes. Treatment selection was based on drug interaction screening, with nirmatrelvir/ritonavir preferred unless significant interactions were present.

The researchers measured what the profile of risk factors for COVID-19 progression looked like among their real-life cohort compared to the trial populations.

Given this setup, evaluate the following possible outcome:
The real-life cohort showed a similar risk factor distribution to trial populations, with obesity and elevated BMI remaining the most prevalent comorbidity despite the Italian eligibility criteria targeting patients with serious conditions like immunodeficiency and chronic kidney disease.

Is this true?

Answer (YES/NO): NO